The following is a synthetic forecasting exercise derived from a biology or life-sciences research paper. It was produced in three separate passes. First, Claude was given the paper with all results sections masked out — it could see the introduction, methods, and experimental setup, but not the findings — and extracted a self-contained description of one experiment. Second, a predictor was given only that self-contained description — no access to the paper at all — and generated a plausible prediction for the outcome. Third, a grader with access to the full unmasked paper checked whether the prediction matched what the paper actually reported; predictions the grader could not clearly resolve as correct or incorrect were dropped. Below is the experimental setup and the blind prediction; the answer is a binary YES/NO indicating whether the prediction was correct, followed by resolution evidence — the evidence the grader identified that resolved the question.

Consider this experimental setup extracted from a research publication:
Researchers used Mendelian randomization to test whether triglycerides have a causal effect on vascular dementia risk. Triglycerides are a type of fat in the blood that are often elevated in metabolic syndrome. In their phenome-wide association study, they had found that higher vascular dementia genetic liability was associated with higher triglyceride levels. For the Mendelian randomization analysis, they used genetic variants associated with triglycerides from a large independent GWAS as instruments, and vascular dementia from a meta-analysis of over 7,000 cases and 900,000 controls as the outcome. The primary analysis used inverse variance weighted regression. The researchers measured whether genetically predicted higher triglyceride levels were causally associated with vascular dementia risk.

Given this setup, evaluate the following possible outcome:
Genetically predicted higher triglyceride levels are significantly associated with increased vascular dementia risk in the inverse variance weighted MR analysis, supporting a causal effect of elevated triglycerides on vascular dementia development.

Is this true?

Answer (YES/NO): NO